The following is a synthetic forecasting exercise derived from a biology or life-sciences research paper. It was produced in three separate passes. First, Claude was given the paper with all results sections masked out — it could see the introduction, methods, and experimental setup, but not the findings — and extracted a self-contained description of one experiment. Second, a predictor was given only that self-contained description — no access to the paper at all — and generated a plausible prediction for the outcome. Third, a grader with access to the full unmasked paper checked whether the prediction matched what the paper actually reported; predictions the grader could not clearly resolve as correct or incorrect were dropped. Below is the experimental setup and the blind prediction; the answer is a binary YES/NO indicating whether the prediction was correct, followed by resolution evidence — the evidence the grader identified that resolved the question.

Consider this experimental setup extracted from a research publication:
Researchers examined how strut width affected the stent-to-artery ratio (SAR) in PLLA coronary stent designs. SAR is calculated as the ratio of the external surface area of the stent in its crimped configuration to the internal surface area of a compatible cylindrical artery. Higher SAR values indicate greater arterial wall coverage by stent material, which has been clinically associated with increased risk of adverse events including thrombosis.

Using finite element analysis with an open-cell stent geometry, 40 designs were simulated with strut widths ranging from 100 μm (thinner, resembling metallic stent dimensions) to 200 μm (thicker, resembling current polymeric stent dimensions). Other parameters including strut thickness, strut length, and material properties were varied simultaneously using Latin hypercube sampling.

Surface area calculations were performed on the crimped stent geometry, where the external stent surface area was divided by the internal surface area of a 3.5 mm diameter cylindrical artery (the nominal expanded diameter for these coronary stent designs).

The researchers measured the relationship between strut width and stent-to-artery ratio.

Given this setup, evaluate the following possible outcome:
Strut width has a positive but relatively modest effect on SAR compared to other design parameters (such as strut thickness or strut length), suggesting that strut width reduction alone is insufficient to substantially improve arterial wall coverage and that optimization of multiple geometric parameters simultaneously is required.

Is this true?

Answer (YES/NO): NO